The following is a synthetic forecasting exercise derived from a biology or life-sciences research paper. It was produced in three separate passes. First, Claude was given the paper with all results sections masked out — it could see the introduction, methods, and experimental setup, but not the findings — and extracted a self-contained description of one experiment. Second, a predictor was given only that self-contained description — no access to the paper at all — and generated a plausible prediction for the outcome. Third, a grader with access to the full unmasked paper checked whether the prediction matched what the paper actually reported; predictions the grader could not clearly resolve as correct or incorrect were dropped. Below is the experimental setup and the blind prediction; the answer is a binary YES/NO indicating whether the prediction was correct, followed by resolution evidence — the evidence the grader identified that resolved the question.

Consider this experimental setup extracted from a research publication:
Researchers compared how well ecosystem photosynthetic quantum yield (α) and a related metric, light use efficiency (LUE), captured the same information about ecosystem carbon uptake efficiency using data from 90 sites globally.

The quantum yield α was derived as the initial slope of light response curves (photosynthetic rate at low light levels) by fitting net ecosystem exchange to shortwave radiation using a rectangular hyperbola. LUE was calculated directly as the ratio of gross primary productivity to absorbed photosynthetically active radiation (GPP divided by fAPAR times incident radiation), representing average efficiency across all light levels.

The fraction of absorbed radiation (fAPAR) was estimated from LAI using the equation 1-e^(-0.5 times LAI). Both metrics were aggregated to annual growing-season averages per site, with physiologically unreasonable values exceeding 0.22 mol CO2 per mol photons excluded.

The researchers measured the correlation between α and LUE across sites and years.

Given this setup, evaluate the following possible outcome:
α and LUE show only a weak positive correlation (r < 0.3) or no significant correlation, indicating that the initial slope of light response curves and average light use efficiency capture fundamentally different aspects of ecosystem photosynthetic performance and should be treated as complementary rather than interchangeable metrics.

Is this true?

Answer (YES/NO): NO